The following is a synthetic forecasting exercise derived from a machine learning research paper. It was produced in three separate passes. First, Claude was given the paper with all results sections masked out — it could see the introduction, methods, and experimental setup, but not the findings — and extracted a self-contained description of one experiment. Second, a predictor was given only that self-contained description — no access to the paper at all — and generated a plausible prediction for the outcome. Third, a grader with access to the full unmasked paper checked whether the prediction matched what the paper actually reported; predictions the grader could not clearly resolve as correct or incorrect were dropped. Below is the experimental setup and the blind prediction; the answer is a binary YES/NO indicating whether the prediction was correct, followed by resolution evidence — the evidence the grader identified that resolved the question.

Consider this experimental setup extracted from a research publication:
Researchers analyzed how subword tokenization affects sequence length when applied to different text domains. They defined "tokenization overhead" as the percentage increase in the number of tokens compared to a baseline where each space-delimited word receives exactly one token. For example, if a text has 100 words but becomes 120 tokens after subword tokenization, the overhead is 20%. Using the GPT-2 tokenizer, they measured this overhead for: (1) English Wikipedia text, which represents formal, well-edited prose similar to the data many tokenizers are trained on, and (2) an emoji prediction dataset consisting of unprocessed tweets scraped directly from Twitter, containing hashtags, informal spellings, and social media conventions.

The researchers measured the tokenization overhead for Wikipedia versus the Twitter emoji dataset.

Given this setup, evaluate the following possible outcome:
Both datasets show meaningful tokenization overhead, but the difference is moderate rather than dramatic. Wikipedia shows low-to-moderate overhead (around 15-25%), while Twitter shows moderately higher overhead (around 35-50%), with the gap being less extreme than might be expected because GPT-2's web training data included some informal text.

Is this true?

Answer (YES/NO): NO